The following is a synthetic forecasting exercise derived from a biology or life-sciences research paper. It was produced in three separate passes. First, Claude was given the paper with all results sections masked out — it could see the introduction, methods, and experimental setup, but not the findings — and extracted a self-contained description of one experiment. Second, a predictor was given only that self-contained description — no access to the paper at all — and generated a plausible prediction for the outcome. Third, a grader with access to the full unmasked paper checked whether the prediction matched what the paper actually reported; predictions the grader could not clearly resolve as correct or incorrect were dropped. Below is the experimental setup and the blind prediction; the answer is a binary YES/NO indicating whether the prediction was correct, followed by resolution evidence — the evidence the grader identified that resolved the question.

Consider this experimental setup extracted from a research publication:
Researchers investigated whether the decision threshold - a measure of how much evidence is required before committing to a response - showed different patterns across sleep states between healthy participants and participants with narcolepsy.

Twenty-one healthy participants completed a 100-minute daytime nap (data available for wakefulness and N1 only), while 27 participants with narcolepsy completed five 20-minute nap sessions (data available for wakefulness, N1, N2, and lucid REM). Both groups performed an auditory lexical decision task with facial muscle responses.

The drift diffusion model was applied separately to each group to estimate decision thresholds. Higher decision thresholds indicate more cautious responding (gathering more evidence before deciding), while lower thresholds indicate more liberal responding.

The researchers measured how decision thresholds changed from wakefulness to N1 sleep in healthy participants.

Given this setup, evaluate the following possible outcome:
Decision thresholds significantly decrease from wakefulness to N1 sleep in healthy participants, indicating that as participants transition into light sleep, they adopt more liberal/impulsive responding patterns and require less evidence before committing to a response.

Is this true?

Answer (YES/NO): NO